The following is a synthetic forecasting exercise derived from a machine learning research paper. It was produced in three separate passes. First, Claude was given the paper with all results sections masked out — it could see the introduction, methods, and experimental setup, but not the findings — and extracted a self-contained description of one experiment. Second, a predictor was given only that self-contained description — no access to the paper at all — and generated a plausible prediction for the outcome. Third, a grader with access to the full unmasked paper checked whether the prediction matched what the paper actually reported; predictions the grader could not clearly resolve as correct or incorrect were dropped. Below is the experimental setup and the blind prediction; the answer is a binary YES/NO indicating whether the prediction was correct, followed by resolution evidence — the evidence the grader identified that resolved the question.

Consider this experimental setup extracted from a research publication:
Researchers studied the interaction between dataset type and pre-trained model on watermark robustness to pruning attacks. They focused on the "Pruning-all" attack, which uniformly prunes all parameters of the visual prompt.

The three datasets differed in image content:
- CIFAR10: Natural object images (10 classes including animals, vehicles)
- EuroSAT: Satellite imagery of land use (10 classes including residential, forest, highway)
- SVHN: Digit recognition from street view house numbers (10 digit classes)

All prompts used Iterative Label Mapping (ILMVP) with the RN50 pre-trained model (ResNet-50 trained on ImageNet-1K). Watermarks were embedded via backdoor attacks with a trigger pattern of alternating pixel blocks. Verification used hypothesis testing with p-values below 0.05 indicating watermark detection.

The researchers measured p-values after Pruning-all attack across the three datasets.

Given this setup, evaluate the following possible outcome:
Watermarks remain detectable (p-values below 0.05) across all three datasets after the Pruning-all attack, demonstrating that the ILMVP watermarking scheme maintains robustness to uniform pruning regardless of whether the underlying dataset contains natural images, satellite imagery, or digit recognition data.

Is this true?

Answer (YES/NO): NO